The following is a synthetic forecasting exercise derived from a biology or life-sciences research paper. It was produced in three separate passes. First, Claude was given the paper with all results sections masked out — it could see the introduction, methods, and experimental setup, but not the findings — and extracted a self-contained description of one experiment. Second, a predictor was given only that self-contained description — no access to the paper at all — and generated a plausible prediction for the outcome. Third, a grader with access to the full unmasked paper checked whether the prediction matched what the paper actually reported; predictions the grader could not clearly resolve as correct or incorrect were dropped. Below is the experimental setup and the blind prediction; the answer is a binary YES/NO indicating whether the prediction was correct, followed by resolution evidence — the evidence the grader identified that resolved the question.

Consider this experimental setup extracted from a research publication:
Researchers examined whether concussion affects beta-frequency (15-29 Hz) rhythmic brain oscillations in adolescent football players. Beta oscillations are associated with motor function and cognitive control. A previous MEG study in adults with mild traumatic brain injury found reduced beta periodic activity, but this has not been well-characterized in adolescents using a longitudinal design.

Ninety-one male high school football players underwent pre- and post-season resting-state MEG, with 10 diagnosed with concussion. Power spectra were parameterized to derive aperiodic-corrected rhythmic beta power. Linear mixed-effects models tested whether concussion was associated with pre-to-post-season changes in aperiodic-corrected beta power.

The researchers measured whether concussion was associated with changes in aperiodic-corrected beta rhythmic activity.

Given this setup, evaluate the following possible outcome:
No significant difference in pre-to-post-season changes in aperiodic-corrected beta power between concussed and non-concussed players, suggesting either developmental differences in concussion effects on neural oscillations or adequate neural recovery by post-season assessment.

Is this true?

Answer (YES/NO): YES